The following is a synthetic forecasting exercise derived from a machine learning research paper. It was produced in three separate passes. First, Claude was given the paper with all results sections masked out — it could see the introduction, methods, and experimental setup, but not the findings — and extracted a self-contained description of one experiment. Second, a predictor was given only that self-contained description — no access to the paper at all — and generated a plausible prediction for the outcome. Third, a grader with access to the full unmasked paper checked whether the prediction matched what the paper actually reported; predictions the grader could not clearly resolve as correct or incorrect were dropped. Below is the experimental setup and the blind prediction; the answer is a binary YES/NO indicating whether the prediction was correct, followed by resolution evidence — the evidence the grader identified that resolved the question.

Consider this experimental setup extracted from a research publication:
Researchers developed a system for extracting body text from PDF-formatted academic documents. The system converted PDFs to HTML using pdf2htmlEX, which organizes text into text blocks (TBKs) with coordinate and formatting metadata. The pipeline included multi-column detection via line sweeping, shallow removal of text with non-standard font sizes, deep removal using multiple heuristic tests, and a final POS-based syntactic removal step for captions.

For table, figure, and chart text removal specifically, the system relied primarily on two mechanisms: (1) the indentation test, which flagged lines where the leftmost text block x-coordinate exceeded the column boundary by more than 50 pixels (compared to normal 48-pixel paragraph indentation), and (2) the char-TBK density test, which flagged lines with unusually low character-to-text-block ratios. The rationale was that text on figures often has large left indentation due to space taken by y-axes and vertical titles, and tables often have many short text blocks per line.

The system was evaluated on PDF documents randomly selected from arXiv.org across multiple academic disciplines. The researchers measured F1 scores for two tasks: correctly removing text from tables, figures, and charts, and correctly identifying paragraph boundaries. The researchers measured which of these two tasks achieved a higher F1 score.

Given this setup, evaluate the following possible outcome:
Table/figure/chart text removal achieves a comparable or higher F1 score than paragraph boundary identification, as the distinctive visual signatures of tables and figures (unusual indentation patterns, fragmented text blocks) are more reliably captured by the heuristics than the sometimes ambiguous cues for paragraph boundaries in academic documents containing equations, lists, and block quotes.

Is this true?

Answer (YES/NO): YES